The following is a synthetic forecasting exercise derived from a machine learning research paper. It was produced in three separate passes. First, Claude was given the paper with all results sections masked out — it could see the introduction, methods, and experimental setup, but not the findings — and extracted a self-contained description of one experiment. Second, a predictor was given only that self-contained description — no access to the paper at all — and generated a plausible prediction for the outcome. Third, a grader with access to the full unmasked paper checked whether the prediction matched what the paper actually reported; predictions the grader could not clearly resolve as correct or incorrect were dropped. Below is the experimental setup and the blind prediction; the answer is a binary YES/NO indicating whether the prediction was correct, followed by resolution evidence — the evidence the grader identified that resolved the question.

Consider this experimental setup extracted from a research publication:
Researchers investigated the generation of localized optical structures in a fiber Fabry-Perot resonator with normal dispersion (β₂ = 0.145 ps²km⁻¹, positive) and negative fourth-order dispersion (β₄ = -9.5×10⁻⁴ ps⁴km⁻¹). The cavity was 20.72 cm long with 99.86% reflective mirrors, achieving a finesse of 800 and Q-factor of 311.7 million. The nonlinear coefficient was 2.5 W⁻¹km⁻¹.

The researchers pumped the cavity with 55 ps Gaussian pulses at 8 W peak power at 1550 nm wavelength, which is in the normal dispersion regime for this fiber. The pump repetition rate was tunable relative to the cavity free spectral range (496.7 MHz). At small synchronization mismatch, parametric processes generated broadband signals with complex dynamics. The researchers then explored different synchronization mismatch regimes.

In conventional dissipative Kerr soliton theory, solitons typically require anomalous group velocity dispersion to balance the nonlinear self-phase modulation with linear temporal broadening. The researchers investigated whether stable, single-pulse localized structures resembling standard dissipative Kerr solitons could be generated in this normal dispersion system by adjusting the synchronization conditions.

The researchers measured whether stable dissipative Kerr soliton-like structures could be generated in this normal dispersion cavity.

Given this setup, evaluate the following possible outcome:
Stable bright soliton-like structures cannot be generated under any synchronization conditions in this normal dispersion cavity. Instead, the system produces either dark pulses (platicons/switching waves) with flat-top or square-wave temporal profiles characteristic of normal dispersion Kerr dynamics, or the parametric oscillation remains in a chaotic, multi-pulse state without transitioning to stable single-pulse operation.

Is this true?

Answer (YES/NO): NO